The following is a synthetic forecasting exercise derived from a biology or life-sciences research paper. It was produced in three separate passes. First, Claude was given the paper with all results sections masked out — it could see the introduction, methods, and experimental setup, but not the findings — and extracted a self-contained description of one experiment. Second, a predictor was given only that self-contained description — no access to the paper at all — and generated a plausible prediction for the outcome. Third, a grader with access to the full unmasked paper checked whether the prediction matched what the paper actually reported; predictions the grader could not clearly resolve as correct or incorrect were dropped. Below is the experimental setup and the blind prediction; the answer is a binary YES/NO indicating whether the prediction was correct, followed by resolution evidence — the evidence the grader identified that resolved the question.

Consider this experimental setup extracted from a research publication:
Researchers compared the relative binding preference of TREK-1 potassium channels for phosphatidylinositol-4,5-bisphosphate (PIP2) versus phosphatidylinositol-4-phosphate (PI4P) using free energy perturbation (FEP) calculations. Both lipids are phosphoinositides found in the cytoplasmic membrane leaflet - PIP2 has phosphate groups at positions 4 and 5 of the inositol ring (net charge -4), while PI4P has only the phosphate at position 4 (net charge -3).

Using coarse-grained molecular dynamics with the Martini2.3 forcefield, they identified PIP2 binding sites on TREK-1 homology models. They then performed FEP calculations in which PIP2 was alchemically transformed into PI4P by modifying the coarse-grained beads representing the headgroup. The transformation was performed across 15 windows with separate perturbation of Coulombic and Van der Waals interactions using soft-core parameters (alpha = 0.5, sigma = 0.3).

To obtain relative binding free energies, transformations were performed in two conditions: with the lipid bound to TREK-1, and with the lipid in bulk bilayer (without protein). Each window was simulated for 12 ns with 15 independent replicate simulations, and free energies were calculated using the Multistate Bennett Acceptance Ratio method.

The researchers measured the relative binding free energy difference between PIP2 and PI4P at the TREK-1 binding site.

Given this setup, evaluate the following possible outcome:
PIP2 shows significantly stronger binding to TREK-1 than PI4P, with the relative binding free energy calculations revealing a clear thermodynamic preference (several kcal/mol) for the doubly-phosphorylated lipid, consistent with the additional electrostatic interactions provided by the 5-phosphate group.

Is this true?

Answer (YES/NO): NO